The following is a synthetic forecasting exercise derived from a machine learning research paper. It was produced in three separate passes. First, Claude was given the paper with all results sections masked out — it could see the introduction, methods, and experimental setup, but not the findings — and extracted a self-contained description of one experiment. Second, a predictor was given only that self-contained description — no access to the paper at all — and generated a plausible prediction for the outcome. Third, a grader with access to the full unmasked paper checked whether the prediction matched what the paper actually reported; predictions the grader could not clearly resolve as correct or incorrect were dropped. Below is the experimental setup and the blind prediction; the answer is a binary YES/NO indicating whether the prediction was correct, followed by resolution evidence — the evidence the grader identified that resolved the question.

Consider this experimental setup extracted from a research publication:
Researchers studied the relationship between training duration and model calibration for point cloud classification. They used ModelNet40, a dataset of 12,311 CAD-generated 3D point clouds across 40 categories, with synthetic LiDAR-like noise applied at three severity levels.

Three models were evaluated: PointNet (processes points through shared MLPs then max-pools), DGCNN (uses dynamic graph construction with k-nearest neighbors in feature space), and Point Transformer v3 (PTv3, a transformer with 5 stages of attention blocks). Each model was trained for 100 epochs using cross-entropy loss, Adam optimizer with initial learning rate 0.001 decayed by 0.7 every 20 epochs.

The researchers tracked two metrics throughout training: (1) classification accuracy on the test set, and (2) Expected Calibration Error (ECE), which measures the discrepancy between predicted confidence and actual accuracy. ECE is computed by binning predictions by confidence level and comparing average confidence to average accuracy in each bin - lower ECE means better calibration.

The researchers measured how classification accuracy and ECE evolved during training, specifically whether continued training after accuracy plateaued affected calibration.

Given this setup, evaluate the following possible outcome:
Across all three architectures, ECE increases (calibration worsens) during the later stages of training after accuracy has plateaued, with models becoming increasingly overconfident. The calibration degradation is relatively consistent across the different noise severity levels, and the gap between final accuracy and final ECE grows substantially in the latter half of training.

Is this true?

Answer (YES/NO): NO